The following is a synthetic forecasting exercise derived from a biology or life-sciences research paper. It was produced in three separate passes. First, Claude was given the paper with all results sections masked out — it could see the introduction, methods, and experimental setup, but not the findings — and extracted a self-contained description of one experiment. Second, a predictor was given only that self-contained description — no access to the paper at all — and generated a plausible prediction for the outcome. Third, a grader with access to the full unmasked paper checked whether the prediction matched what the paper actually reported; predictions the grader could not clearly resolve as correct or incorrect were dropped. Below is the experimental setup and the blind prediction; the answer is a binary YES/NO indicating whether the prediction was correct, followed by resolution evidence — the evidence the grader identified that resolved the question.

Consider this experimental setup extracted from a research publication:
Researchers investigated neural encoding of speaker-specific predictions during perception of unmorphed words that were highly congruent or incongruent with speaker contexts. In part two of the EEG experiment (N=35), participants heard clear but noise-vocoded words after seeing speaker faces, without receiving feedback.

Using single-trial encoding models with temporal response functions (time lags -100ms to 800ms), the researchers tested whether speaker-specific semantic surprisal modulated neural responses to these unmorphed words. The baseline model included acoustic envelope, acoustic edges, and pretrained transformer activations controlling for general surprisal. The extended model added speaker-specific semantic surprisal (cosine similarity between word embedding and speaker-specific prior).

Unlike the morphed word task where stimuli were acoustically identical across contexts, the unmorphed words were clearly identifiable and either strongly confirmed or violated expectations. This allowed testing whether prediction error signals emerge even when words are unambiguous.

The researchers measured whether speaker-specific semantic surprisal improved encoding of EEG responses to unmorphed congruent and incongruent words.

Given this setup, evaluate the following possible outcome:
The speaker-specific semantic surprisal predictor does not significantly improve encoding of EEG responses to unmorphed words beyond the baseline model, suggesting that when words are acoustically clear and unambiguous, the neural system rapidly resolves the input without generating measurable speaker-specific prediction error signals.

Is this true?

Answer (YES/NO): NO